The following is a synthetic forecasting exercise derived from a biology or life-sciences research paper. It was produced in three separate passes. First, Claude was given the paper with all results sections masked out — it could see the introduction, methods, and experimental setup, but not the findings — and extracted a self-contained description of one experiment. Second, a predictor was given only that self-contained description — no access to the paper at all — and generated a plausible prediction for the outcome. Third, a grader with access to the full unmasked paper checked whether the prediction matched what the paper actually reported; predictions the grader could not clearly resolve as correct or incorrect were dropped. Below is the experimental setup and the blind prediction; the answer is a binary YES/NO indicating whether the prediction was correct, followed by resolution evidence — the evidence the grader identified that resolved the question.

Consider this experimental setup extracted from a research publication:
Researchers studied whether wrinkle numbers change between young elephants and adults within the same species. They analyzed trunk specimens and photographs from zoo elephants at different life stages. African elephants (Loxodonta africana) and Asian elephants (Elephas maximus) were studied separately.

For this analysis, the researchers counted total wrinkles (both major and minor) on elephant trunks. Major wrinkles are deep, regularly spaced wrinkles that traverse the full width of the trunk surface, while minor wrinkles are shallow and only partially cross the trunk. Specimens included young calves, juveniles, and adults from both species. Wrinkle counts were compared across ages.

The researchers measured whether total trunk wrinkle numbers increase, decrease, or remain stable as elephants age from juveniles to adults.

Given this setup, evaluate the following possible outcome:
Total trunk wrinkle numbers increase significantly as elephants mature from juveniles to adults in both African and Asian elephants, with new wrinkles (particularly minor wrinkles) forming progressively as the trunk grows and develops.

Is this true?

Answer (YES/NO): NO